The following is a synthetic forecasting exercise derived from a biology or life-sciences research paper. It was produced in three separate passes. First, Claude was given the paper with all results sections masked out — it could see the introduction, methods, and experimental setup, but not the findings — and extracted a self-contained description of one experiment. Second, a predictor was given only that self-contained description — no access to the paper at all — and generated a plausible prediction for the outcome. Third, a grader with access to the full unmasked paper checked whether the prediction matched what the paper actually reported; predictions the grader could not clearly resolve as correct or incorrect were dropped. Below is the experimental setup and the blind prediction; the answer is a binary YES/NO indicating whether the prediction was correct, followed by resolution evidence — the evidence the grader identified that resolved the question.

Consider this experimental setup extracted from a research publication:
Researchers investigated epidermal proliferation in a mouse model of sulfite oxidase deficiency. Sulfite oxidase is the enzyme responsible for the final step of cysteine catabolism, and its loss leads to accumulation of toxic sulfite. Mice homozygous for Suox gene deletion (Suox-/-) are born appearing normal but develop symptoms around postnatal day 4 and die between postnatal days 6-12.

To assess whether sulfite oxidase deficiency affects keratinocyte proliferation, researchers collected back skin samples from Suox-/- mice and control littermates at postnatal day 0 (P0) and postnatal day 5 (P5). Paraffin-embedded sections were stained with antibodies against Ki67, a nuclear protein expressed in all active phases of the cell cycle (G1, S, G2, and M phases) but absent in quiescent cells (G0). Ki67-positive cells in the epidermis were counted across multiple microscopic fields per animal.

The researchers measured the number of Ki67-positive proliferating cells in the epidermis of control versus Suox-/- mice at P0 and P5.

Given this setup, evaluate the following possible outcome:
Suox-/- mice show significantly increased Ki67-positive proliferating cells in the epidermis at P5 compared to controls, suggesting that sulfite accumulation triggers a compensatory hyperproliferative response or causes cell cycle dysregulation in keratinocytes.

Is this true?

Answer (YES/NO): YES